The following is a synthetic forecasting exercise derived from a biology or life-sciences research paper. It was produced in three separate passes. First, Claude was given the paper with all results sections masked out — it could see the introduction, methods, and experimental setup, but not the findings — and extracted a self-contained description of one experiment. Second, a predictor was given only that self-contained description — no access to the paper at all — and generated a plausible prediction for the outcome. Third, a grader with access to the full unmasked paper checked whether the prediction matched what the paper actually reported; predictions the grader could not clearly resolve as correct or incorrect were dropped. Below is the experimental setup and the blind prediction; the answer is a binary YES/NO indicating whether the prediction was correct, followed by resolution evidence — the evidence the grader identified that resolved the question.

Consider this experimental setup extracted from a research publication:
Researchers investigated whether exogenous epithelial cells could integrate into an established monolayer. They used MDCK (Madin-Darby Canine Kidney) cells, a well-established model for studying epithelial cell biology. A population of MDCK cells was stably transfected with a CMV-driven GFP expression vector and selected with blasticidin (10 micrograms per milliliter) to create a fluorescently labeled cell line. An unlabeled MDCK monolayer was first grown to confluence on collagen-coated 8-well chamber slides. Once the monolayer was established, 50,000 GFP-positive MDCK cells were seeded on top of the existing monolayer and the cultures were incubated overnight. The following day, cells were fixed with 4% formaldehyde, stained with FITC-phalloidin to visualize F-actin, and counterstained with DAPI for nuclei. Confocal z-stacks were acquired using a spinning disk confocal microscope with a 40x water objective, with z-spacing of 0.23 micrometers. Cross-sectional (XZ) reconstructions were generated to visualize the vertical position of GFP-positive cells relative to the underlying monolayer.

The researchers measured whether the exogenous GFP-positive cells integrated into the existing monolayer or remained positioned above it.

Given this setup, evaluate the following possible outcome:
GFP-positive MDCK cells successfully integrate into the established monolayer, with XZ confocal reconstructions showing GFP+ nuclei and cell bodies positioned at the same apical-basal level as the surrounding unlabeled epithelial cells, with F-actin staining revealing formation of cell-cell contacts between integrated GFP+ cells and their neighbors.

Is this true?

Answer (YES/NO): NO